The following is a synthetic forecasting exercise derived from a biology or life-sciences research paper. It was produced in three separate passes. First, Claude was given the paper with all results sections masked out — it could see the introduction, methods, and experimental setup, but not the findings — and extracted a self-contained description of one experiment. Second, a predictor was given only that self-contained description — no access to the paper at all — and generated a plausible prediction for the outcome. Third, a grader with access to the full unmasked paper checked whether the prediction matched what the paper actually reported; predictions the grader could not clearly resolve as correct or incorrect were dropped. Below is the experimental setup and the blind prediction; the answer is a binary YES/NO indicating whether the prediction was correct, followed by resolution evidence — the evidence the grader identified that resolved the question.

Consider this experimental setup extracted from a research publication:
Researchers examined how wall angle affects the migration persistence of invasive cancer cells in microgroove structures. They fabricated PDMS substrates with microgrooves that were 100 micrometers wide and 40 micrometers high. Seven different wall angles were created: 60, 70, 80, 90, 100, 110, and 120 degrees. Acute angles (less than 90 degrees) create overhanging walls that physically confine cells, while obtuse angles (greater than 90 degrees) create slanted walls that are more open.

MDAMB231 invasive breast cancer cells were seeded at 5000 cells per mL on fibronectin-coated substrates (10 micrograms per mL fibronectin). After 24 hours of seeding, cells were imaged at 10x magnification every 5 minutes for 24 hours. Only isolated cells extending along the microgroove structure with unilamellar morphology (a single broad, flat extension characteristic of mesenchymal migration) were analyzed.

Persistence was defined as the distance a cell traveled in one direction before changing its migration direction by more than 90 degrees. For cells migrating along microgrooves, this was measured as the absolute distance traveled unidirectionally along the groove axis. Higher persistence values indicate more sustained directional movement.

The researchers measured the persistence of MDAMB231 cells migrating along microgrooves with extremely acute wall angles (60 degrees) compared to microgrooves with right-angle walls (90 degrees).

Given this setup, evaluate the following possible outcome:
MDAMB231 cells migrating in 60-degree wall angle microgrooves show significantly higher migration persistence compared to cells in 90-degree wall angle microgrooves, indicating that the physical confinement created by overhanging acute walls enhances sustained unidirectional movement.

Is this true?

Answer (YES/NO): NO